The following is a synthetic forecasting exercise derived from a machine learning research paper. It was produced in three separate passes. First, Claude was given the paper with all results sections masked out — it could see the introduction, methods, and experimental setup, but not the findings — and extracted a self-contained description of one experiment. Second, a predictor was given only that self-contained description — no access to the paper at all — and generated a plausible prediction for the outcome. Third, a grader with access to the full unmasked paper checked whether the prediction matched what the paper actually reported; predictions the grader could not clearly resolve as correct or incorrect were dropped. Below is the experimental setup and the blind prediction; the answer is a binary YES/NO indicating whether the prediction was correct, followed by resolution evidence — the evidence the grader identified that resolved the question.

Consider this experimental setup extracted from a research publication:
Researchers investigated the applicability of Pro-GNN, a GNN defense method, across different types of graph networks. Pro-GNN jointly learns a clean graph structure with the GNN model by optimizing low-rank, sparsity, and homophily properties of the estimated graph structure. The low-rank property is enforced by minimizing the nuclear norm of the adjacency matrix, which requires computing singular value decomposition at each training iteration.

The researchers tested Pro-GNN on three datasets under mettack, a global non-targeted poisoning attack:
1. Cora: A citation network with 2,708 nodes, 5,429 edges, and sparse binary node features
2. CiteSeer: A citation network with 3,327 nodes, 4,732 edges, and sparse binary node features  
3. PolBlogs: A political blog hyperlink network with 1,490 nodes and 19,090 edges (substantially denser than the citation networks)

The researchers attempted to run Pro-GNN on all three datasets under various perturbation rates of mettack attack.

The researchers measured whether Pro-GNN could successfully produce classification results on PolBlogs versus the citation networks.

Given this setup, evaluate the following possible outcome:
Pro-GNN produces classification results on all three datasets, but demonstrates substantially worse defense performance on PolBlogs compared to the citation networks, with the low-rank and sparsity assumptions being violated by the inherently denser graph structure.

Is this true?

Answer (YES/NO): NO